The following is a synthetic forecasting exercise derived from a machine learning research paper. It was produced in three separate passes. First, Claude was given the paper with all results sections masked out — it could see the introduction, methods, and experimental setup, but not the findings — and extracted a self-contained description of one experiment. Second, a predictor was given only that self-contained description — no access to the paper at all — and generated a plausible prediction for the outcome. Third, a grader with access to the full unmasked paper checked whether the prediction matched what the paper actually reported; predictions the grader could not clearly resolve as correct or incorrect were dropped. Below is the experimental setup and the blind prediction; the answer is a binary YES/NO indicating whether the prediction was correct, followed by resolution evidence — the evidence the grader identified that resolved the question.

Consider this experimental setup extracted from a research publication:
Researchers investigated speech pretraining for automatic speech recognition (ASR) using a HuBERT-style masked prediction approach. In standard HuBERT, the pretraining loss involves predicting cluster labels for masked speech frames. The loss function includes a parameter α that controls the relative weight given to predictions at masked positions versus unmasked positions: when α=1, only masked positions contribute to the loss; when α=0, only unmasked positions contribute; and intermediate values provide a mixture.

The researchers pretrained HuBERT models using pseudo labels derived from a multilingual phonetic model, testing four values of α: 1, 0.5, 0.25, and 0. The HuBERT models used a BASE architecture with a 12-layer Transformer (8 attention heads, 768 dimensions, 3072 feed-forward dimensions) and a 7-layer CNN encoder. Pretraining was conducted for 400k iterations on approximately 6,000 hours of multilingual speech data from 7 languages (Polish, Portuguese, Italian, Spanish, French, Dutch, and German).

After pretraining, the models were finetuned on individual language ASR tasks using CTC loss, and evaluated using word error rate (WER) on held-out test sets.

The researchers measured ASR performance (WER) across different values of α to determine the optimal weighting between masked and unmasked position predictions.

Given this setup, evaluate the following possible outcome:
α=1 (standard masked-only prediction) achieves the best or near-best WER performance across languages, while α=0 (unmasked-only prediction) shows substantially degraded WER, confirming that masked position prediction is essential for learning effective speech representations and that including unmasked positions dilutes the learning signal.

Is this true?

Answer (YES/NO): NO